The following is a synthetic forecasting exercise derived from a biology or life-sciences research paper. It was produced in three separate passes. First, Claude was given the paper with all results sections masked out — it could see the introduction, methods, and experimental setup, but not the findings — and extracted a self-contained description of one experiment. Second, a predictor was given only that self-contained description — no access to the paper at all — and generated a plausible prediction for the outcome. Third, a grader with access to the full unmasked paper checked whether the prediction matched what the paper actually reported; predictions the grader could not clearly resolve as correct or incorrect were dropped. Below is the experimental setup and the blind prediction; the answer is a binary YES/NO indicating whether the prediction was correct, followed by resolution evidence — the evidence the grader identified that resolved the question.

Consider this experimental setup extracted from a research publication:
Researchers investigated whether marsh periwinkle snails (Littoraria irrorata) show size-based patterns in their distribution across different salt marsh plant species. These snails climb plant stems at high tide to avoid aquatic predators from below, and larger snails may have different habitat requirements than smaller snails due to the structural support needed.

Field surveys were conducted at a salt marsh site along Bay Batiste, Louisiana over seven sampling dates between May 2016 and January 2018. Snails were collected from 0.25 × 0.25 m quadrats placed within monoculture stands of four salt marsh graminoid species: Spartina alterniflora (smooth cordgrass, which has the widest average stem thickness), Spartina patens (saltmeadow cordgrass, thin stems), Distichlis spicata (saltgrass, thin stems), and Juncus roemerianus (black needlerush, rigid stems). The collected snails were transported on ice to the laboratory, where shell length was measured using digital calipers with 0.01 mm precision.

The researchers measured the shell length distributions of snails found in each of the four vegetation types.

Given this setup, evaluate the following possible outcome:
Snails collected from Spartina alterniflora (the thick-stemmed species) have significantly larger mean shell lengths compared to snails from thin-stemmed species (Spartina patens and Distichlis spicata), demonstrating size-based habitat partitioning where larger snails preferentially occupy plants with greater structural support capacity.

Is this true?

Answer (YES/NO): NO